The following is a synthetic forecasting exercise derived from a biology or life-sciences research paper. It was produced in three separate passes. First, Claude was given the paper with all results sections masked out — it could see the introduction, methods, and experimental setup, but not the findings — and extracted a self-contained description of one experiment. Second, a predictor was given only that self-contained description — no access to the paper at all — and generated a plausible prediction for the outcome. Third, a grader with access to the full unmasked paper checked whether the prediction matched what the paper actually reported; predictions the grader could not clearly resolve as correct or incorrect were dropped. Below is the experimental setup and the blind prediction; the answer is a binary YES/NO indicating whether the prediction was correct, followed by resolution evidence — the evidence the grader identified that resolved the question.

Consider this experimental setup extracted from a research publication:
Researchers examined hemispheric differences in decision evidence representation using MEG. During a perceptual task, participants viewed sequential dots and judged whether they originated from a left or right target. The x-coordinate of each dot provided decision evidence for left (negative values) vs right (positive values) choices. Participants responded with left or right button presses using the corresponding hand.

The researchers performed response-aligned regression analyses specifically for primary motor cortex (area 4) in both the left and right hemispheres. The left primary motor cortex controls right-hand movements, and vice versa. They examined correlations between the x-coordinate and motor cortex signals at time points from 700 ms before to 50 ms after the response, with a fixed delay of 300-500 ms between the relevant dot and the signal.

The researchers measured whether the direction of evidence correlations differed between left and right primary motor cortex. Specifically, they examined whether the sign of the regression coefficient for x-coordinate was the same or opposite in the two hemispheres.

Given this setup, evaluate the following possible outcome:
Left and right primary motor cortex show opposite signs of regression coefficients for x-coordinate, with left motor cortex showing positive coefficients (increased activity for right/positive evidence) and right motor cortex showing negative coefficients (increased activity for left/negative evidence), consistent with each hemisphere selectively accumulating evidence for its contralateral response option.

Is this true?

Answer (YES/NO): YES